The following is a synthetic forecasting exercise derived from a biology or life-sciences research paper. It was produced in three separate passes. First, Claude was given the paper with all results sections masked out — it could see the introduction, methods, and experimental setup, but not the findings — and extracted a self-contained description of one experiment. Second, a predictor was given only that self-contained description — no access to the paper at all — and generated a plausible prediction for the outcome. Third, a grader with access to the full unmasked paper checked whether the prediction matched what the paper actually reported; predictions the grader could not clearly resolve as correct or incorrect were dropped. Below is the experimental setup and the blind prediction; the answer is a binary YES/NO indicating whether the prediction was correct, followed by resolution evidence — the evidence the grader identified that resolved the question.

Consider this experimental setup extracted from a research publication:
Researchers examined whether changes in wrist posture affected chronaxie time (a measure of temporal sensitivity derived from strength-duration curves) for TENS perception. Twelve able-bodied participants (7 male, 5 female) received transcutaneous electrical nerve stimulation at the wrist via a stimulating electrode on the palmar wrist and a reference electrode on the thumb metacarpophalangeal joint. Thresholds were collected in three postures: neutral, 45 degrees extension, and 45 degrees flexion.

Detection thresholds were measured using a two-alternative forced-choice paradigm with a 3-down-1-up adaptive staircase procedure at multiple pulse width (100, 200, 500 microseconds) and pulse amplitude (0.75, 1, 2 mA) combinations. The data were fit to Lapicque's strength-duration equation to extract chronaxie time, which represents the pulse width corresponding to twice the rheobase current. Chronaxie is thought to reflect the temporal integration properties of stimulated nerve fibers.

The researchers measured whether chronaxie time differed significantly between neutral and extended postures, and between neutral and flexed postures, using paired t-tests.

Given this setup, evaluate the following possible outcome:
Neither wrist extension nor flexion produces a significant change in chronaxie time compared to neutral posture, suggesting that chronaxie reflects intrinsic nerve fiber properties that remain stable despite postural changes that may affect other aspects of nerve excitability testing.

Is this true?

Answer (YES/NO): YES